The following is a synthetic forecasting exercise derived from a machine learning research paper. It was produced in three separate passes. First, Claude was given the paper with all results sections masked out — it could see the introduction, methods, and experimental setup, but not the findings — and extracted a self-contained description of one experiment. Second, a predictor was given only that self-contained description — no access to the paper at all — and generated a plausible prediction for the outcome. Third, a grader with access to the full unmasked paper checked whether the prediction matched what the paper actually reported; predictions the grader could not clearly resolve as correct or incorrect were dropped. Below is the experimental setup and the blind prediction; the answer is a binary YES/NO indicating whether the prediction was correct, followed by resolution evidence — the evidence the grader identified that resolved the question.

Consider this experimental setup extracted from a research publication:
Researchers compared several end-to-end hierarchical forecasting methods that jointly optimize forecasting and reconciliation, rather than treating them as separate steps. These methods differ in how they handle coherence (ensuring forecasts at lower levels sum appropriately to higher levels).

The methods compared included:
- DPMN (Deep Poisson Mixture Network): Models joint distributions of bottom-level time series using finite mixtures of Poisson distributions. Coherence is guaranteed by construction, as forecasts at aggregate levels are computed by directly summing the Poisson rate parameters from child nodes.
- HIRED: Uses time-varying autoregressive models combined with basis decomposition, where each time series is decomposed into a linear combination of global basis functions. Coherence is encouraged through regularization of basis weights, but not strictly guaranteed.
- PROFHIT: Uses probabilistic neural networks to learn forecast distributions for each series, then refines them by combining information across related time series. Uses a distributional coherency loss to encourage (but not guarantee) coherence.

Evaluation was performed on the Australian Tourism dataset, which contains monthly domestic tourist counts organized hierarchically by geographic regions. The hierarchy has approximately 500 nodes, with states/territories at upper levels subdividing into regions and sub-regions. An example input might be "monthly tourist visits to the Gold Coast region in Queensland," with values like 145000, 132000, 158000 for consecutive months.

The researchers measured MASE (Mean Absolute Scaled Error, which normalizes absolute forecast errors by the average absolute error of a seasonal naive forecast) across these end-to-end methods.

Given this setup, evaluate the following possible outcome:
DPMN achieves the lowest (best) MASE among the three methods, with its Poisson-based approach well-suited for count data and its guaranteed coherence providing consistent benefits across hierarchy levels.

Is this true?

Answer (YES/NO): YES